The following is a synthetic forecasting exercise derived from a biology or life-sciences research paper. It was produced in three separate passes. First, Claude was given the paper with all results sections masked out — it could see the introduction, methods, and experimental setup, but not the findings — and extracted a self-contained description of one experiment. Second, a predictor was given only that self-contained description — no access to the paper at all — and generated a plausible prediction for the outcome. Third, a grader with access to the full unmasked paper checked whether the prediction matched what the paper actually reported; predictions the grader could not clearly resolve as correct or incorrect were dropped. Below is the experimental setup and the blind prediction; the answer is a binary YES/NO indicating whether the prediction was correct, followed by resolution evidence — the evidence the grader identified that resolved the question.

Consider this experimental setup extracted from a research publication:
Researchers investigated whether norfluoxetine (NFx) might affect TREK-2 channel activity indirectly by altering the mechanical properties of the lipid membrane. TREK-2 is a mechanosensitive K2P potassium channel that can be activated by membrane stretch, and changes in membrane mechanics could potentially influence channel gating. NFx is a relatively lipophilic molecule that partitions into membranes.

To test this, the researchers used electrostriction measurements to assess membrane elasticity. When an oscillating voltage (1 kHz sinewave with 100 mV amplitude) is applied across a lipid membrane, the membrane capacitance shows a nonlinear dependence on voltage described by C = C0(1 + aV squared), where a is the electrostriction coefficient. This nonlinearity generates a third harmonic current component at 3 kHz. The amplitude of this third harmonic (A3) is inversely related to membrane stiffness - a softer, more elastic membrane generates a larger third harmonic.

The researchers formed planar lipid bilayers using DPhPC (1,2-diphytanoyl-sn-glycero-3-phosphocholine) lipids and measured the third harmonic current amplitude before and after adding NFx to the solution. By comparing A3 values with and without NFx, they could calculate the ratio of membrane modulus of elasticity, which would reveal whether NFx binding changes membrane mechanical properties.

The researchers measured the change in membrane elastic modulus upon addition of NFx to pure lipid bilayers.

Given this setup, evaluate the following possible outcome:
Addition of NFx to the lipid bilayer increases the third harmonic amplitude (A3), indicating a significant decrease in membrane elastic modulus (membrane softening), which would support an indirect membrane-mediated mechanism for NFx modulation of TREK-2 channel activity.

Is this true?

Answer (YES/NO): NO